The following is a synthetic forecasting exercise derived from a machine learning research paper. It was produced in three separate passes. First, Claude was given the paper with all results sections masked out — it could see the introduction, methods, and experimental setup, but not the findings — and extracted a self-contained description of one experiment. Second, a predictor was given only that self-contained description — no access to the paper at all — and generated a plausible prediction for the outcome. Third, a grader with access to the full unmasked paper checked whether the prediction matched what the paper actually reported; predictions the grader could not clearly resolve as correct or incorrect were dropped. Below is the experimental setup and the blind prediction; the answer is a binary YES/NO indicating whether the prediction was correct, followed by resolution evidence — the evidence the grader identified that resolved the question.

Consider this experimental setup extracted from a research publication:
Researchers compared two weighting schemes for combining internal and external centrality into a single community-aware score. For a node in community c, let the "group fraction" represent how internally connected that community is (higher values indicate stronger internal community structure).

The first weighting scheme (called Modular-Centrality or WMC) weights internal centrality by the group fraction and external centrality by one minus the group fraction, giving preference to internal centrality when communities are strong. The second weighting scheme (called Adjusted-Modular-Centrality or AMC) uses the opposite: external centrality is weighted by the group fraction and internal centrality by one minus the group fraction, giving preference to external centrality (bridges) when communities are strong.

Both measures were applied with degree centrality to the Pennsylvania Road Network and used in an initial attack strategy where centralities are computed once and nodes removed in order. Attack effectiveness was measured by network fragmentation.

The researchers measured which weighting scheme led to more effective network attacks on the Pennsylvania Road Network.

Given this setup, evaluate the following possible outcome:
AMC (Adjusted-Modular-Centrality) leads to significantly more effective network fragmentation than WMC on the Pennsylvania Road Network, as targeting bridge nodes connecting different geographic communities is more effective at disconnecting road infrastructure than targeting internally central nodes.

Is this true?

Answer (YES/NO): YES